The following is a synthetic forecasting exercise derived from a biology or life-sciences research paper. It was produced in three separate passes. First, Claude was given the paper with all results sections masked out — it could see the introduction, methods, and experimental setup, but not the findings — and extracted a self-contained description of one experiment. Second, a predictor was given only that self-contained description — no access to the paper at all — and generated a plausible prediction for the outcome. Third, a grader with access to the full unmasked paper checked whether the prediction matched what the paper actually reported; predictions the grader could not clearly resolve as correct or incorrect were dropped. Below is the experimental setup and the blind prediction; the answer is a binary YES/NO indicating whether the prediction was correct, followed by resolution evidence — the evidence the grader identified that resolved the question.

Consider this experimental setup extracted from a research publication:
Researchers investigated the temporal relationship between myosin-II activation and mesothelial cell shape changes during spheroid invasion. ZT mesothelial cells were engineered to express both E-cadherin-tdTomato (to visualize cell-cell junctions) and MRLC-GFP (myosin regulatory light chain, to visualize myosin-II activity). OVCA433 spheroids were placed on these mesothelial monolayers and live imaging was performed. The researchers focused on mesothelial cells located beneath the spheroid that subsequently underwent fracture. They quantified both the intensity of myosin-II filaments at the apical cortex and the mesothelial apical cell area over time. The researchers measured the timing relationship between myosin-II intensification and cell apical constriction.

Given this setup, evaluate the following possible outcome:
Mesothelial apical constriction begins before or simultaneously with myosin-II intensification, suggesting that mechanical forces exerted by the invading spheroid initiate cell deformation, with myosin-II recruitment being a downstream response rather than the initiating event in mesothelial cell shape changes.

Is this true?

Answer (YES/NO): NO